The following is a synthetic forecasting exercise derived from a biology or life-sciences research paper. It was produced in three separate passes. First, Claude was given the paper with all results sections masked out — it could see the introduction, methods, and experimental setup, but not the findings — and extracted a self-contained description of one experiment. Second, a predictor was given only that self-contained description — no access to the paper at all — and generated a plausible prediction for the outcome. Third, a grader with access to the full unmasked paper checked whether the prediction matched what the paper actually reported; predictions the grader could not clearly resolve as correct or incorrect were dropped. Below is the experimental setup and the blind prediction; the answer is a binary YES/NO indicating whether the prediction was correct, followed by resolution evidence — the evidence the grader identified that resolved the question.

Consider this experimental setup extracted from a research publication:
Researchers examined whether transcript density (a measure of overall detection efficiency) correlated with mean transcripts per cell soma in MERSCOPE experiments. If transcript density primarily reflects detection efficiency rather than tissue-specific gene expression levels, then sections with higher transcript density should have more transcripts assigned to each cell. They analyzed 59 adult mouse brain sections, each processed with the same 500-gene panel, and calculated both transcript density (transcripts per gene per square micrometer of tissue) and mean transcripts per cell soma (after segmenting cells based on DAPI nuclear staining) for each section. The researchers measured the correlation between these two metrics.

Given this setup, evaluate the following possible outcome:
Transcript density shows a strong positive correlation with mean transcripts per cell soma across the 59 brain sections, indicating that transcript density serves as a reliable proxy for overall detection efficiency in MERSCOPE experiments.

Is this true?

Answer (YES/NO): YES